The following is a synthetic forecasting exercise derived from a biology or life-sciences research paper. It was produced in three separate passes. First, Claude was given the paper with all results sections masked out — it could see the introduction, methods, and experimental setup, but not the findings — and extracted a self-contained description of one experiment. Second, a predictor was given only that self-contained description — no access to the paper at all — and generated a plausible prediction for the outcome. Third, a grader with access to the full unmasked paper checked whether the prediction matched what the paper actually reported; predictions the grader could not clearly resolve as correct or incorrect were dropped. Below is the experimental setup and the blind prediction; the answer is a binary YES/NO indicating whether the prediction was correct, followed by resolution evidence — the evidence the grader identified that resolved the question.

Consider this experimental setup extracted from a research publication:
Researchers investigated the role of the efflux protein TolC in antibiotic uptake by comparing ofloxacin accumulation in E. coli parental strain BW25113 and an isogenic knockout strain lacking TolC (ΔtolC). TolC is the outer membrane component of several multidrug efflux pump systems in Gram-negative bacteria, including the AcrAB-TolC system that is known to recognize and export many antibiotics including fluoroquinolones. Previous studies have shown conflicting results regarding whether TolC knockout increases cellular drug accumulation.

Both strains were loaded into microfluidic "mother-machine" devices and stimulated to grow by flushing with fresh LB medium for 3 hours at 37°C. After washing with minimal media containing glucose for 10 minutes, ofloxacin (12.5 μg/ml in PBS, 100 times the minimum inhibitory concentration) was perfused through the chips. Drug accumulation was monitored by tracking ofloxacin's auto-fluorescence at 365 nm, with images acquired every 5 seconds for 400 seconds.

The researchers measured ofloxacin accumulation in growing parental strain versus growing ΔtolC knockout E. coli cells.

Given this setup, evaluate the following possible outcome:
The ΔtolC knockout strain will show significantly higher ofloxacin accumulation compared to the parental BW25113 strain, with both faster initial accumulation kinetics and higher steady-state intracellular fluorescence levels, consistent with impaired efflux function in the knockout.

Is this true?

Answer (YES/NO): NO